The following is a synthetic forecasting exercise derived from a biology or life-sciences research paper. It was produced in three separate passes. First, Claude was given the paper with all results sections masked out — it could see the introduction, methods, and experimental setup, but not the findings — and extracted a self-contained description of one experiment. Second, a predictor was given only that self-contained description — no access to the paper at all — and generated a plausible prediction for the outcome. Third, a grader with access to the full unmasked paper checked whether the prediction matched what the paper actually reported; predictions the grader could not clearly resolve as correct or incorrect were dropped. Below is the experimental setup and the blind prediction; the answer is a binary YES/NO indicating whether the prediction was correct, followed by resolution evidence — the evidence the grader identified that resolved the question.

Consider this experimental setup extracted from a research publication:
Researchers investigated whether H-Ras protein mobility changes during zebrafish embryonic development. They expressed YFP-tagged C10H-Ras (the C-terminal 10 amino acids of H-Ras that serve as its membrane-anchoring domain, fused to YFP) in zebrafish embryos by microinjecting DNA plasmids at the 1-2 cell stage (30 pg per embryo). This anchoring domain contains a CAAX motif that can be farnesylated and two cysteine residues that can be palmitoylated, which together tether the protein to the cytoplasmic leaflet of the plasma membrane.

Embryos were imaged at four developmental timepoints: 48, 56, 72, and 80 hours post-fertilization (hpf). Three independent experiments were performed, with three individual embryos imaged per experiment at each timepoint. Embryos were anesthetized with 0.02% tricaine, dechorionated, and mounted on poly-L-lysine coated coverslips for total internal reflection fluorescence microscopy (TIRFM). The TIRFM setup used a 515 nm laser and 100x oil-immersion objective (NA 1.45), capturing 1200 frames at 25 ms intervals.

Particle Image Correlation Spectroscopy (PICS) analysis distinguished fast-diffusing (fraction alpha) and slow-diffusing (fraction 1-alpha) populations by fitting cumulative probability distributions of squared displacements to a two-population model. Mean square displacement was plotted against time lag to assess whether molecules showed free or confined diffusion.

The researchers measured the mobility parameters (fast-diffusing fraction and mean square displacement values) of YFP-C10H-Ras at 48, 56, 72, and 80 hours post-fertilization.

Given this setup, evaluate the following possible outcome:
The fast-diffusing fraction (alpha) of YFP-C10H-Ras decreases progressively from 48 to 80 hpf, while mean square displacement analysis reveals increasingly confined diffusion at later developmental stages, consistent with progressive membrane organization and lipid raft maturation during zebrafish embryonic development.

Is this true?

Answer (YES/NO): NO